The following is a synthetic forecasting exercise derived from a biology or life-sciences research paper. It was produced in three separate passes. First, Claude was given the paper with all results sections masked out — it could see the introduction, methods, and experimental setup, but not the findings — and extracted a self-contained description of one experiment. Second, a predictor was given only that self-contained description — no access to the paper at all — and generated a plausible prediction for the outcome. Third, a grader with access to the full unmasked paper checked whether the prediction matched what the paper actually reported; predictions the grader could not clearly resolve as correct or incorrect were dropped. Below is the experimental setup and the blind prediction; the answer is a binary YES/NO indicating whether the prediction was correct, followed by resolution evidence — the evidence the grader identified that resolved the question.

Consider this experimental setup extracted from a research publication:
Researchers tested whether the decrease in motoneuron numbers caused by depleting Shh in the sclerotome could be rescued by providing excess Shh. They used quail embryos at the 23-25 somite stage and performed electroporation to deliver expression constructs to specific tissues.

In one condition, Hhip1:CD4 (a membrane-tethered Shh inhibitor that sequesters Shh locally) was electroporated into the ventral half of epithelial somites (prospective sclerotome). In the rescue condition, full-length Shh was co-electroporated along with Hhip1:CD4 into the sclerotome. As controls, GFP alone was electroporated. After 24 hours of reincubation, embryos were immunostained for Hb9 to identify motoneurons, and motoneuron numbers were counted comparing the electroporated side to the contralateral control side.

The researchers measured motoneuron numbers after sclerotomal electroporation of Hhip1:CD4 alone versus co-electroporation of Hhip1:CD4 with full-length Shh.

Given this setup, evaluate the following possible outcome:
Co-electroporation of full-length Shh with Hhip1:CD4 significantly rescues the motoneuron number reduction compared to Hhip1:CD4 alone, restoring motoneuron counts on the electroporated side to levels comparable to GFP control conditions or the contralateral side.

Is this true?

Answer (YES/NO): YES